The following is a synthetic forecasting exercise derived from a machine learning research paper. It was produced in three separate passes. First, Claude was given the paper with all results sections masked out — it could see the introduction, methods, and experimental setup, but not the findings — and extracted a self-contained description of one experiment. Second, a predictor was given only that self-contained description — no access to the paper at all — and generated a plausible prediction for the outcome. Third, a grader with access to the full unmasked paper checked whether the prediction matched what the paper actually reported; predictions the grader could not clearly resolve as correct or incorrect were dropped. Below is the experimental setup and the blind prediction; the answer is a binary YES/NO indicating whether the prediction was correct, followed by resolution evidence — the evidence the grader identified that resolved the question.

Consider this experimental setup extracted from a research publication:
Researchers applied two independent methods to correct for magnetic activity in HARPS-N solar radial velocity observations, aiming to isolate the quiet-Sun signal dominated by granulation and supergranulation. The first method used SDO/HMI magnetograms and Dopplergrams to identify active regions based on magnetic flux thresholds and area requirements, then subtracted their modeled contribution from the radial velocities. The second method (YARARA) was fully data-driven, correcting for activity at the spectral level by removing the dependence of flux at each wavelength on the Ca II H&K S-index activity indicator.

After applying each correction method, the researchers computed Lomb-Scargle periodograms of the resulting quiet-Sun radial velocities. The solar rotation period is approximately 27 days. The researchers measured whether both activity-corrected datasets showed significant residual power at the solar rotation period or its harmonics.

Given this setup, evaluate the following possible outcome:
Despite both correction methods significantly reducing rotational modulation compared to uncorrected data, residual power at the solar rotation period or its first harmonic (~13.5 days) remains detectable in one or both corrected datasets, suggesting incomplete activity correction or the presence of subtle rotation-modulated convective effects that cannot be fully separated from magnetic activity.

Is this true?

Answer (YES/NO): YES